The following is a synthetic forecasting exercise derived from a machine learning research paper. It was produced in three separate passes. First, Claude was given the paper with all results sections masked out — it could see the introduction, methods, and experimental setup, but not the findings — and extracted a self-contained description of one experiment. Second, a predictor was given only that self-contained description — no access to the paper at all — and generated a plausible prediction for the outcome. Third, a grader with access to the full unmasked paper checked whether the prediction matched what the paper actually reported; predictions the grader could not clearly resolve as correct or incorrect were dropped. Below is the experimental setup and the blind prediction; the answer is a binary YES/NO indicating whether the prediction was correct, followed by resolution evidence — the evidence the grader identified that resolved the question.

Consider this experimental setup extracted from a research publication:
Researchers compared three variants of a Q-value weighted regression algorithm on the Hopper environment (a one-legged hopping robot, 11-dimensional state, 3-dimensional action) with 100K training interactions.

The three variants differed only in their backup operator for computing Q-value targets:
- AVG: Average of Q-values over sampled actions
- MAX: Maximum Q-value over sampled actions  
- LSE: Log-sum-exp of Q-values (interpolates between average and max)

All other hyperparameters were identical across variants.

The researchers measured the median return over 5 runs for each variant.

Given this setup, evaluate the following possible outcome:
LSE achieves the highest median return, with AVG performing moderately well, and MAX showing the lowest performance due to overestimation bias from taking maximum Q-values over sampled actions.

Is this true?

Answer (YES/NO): NO